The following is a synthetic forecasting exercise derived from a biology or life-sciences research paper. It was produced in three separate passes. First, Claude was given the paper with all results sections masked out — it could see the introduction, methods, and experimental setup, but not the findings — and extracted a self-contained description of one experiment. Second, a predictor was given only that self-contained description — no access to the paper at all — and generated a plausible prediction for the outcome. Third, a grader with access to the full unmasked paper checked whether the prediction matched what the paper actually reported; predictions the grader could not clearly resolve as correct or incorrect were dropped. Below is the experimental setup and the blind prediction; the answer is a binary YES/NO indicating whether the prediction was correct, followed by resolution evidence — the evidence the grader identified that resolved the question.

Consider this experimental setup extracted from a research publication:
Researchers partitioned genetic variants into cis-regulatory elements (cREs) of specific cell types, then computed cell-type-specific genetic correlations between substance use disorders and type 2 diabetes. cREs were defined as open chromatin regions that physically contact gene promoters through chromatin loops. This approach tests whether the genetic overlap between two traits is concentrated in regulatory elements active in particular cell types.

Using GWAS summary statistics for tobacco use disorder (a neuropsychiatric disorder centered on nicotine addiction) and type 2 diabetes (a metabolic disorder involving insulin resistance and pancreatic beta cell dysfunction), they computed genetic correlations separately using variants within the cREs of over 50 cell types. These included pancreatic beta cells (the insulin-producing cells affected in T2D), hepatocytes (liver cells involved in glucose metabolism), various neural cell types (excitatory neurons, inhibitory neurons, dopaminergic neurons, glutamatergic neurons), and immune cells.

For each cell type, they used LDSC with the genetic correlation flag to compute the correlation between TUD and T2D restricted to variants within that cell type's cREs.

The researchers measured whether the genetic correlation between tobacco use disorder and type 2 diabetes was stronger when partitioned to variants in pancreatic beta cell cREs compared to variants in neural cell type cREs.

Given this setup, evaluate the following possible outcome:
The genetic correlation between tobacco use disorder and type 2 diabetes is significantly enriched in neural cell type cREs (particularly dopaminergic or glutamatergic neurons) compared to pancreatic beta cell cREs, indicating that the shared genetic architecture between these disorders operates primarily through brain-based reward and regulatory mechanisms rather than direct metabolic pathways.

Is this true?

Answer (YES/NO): NO